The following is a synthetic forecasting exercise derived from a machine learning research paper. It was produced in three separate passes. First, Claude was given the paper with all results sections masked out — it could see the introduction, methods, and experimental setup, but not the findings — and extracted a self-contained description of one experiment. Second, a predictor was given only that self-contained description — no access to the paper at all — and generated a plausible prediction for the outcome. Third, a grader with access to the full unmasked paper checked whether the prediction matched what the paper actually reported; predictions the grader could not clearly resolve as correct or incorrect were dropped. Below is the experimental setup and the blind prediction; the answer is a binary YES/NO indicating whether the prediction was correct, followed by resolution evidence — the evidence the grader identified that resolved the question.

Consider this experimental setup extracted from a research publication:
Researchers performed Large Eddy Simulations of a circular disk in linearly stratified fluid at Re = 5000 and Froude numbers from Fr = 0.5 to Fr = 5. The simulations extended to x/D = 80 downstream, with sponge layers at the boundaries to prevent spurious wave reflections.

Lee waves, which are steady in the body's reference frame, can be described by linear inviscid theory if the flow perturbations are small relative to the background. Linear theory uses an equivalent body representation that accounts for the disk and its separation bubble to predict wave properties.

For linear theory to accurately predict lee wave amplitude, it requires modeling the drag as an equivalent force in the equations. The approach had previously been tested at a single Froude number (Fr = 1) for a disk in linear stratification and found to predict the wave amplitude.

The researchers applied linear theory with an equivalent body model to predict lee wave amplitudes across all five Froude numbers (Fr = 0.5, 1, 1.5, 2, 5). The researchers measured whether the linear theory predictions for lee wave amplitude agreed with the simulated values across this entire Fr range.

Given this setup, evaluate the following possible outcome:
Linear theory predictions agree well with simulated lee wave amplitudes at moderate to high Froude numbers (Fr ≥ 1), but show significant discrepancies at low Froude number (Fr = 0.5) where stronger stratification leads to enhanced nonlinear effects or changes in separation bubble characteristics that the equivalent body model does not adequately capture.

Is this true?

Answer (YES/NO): NO